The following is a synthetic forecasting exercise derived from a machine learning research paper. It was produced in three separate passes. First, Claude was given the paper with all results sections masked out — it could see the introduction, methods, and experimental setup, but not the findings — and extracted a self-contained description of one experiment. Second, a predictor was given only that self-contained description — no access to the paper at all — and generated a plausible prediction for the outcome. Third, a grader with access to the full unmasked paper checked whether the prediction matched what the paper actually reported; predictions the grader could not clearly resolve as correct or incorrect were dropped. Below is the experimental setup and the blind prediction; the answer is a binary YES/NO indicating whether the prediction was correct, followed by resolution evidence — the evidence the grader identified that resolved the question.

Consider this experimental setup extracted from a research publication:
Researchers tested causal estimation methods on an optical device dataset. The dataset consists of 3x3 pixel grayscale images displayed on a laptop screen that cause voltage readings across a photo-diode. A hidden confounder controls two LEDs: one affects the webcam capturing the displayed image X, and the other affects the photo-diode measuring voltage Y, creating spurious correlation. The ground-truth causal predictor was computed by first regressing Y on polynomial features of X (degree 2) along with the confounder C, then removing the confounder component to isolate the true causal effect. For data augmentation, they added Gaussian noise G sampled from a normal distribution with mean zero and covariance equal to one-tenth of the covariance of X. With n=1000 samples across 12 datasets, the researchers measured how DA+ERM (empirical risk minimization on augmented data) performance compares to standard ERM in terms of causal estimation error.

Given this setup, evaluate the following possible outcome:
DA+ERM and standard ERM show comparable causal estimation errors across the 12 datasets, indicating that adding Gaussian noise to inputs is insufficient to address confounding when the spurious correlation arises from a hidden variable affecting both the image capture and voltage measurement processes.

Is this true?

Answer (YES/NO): NO